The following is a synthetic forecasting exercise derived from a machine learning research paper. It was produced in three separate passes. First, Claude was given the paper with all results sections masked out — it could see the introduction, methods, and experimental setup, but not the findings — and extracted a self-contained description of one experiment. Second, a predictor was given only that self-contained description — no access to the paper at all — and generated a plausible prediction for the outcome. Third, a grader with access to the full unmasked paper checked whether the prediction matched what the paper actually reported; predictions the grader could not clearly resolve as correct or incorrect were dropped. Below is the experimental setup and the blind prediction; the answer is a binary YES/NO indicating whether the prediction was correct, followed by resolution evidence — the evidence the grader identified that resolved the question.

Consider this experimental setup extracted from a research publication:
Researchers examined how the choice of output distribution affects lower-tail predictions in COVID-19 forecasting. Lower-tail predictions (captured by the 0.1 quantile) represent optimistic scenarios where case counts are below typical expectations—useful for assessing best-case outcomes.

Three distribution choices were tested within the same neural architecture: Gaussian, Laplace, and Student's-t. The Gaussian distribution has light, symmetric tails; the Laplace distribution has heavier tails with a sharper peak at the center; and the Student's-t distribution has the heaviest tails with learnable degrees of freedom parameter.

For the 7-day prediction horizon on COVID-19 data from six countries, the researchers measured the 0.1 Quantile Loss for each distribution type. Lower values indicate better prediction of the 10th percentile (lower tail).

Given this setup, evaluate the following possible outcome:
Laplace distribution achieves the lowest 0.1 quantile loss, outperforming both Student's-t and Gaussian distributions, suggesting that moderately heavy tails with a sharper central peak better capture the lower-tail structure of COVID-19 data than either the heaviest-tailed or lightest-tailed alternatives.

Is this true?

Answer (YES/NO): NO